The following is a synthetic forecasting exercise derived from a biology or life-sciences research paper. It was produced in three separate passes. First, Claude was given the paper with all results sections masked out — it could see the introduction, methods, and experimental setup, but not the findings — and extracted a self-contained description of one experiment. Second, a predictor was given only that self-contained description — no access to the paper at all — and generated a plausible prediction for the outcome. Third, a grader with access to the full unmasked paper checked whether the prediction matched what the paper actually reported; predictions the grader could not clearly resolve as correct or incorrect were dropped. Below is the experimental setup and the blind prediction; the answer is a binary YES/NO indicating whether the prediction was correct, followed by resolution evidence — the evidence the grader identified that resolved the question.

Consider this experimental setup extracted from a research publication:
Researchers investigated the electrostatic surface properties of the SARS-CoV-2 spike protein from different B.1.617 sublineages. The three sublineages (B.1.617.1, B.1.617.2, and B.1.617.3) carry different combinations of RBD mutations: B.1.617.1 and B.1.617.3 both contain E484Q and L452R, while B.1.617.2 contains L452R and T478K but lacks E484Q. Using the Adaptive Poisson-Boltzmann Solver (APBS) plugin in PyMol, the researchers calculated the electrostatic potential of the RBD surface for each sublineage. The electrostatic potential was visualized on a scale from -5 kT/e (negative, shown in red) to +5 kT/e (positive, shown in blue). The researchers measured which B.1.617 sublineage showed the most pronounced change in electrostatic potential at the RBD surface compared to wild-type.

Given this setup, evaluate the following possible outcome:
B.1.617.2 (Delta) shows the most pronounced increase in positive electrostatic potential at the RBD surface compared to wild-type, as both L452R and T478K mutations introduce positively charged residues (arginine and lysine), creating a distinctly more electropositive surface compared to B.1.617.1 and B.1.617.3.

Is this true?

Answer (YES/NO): YES